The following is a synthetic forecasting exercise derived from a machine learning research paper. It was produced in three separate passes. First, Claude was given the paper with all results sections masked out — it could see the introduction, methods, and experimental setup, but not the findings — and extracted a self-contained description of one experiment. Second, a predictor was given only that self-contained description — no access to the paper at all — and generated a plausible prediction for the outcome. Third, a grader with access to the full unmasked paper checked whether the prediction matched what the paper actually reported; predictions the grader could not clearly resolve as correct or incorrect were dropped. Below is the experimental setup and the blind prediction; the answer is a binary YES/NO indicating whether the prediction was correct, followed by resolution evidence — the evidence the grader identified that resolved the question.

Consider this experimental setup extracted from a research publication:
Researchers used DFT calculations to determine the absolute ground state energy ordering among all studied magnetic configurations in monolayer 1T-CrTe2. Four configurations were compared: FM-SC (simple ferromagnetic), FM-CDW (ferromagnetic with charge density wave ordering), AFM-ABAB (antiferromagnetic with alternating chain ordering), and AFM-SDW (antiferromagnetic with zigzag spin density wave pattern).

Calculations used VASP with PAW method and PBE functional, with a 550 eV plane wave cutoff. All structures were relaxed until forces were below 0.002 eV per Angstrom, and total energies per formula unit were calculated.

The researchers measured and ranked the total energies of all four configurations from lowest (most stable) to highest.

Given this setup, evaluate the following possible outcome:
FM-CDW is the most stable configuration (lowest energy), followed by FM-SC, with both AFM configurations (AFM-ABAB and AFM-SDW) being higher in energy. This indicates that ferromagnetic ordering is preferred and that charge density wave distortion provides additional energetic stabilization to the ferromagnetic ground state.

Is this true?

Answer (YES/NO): NO